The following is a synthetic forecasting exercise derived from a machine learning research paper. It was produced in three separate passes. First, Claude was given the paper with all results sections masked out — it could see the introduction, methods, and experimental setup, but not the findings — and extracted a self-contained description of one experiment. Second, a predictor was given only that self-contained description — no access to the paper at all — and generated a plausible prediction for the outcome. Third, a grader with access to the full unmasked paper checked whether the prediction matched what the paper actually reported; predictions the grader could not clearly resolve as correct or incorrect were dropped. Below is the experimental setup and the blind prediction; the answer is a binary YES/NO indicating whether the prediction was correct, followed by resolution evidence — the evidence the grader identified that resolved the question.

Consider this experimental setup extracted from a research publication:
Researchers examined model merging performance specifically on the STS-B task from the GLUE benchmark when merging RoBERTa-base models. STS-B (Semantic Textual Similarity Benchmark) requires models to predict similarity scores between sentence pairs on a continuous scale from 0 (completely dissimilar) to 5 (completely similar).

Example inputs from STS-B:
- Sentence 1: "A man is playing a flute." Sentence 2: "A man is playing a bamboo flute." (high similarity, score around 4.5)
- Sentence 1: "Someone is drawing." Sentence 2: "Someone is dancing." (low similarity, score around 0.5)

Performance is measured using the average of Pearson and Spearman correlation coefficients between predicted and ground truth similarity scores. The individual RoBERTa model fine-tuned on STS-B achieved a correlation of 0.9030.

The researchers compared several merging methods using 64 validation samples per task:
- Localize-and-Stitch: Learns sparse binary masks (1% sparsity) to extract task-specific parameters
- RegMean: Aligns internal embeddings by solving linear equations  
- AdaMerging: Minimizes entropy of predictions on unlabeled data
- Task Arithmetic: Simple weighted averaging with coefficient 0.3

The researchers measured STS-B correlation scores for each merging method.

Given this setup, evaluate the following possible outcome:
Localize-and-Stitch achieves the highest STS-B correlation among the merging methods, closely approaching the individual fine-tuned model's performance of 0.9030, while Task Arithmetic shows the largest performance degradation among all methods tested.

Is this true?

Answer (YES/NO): NO